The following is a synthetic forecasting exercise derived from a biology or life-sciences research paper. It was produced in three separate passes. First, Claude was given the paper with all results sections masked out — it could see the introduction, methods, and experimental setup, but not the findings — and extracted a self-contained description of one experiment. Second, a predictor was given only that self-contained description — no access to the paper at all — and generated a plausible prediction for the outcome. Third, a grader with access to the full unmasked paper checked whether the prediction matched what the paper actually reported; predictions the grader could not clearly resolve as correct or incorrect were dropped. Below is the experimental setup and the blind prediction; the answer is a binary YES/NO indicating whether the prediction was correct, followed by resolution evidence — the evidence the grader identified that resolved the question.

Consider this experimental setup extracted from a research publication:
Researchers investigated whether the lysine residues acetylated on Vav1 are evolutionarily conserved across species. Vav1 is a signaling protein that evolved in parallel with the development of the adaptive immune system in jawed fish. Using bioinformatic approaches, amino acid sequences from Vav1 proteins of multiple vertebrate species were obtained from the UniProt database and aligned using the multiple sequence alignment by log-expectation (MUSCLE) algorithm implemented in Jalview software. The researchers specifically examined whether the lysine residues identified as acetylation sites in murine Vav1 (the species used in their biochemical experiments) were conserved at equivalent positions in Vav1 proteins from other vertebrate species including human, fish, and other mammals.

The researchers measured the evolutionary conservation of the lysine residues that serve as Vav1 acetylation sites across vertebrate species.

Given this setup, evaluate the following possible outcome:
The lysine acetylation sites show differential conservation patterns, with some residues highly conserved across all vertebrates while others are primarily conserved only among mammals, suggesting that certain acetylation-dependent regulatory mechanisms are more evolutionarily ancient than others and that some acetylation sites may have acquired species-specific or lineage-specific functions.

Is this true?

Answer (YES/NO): NO